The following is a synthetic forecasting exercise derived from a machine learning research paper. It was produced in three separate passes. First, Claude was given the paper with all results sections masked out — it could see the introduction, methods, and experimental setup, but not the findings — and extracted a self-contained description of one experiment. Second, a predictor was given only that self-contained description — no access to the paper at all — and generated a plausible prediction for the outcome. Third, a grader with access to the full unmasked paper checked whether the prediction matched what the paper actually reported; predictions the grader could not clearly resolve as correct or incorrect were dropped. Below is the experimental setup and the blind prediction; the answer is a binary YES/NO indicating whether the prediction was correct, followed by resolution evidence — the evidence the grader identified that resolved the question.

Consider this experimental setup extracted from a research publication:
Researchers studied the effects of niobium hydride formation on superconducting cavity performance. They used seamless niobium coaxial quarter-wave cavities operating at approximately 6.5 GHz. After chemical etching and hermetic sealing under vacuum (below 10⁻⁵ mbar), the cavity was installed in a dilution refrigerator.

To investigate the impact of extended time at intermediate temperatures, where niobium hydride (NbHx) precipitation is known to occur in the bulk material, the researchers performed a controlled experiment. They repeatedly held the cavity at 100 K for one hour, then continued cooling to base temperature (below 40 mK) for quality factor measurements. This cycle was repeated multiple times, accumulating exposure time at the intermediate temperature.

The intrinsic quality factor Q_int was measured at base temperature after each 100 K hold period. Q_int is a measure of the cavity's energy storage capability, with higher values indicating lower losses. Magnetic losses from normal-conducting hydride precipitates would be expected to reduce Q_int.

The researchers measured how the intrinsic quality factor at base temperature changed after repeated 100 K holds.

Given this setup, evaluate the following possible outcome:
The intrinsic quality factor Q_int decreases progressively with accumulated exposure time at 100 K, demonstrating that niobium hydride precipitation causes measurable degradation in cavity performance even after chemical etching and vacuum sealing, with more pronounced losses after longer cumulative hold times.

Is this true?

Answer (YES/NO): YES